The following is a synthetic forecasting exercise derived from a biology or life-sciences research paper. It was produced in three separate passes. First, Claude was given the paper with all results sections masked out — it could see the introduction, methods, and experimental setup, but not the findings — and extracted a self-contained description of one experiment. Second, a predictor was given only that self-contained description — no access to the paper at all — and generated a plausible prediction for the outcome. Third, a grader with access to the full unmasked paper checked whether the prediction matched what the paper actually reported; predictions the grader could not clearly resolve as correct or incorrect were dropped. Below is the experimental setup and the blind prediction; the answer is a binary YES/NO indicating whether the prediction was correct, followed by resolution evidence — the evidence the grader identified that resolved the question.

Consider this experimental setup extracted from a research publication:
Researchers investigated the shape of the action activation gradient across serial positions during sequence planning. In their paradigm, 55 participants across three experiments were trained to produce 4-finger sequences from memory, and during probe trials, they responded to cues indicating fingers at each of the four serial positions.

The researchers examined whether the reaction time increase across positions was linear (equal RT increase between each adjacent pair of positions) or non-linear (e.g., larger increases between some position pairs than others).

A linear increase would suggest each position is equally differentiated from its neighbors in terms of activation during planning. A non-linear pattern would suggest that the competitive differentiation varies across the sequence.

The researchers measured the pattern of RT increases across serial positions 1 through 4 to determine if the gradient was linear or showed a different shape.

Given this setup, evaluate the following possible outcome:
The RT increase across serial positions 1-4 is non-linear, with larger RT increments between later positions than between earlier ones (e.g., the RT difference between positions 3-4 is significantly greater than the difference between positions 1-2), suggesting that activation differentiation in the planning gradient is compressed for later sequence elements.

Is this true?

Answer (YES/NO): NO